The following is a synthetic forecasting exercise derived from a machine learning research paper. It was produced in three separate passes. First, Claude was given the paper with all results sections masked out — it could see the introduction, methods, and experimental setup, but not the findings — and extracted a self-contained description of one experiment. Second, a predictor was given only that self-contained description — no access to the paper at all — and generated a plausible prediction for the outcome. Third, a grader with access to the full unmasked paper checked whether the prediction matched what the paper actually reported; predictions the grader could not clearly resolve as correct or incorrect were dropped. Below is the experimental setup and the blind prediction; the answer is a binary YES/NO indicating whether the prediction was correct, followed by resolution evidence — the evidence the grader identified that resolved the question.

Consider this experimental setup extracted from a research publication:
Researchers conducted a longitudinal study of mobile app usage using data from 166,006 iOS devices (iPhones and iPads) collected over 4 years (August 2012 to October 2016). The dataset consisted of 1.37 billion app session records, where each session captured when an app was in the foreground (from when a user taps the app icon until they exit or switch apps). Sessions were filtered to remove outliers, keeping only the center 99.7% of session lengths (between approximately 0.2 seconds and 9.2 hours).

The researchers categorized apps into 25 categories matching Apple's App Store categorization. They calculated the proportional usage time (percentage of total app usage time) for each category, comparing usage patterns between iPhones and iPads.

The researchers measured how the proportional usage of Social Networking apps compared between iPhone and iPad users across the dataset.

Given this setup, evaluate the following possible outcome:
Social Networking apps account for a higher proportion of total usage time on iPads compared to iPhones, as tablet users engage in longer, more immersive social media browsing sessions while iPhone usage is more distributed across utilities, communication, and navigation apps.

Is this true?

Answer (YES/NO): NO